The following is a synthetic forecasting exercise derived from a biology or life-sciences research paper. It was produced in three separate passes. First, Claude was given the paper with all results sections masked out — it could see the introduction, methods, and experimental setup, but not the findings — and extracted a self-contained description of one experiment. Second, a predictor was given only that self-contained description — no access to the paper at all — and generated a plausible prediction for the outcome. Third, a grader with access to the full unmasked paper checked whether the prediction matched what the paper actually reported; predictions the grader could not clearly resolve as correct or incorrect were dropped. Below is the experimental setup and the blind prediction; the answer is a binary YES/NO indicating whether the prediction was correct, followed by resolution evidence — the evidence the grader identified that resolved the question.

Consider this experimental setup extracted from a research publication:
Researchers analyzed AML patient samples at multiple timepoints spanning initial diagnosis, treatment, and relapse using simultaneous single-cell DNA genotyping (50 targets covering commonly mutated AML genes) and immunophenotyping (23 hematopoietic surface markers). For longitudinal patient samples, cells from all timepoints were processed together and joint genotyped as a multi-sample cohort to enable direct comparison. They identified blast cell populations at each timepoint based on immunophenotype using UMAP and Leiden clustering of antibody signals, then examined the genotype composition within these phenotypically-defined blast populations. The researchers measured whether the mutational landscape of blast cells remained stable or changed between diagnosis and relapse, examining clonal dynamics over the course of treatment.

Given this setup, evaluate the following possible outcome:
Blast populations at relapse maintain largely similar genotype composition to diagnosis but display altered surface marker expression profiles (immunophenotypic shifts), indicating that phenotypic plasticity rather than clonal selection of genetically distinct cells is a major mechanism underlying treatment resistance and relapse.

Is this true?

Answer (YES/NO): NO